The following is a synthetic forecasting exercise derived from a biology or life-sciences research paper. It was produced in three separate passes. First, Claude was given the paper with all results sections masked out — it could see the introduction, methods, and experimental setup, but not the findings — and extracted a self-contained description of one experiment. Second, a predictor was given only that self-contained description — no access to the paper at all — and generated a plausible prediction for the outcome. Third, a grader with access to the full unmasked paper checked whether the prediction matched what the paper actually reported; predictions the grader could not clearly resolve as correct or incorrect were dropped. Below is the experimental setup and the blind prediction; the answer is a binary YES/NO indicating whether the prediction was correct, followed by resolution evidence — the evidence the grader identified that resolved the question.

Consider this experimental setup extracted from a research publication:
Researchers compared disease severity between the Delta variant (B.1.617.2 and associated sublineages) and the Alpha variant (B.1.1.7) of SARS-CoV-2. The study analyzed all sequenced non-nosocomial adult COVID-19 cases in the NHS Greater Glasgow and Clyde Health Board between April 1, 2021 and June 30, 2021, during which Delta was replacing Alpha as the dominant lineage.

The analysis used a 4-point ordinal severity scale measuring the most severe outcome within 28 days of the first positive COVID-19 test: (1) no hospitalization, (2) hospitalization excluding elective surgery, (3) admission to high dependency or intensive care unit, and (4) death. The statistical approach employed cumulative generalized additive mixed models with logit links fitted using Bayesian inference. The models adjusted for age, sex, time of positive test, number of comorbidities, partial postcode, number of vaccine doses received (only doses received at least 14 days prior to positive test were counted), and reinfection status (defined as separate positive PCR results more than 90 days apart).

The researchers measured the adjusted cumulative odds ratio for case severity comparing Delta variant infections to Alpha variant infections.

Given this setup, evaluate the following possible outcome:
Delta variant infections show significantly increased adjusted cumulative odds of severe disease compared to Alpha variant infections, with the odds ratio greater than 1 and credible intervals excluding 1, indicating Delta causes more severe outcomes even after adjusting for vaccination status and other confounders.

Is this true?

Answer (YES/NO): YES